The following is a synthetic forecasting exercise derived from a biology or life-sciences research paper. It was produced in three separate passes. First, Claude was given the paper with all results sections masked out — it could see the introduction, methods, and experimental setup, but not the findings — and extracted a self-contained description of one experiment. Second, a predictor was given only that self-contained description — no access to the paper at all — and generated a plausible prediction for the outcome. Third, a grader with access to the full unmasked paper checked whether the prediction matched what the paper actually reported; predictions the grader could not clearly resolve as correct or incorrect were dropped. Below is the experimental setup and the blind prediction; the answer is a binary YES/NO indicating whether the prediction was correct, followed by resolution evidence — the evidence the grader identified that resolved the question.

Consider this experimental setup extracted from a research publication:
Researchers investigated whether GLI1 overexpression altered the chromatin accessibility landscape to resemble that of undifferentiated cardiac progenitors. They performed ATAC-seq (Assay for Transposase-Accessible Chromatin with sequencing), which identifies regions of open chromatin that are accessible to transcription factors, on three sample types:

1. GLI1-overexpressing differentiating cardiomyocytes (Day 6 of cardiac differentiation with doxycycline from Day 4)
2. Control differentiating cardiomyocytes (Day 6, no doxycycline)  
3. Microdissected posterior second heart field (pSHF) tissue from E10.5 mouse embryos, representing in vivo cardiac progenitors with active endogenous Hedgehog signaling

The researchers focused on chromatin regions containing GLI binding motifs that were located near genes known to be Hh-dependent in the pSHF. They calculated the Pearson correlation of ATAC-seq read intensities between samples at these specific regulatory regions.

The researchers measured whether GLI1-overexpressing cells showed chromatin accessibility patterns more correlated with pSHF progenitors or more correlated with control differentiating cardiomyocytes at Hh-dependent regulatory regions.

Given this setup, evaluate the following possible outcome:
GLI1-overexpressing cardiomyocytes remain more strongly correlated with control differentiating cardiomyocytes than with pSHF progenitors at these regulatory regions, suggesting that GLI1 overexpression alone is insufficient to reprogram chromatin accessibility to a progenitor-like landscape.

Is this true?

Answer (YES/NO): NO